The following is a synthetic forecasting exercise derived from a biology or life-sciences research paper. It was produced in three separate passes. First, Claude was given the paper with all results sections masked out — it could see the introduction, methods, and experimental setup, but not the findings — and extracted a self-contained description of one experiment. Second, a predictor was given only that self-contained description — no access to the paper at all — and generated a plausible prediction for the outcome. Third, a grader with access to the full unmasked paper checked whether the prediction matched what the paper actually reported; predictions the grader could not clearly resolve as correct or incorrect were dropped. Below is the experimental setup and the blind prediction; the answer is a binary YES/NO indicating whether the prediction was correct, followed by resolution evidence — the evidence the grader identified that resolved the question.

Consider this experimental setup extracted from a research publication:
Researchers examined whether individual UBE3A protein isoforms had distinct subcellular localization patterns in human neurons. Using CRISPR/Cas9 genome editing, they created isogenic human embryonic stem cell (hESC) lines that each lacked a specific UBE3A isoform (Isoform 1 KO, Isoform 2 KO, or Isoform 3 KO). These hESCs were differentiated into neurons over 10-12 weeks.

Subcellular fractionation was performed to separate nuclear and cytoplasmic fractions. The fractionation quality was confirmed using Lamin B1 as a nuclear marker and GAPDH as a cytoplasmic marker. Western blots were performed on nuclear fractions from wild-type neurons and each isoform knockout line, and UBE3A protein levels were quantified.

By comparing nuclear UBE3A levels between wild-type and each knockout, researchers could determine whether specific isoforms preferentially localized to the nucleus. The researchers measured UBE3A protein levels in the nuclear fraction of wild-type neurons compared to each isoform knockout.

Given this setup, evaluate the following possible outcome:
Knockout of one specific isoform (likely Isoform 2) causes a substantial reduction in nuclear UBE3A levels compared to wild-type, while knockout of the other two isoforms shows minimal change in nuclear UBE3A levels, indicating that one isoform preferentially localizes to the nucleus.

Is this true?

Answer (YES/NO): NO